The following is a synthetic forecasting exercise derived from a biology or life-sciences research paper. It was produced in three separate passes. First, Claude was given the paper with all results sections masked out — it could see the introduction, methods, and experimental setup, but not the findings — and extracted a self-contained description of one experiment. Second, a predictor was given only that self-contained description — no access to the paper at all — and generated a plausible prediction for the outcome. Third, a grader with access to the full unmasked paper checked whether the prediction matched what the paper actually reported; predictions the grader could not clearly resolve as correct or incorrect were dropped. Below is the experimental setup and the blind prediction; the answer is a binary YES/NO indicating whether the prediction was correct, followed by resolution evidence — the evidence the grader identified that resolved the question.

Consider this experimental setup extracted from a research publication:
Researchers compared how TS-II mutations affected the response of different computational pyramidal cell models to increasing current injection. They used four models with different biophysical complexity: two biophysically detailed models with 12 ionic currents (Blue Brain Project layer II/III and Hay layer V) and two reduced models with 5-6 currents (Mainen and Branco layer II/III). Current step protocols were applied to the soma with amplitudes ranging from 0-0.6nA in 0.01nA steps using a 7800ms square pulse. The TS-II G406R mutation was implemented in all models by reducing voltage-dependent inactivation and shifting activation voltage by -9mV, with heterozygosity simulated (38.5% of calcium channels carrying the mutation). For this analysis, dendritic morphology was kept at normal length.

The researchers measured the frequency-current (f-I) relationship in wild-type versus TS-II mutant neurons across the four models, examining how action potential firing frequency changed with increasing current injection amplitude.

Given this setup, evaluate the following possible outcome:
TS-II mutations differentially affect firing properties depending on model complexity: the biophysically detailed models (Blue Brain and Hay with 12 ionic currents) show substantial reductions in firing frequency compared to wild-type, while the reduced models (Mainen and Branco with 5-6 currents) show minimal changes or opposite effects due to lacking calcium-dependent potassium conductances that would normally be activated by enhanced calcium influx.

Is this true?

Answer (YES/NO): NO